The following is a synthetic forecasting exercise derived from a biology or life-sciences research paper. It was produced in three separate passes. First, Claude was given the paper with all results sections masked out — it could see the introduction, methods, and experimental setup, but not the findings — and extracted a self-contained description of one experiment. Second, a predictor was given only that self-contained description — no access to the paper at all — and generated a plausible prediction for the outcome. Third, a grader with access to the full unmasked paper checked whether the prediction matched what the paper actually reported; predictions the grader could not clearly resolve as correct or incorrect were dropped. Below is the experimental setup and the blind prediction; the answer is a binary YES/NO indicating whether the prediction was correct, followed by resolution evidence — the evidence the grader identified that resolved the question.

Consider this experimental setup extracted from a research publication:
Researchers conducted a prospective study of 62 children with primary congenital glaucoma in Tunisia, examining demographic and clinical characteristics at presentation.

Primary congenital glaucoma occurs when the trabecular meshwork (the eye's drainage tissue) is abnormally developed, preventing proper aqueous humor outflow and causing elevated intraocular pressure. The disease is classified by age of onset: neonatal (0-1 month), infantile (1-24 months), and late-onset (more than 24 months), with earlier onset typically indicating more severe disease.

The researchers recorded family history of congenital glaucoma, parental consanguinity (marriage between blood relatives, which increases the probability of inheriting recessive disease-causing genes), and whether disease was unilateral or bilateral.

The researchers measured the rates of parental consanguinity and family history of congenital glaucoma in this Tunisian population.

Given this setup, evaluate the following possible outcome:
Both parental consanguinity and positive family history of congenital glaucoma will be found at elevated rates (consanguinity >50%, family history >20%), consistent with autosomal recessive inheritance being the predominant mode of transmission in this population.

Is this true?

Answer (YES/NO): NO